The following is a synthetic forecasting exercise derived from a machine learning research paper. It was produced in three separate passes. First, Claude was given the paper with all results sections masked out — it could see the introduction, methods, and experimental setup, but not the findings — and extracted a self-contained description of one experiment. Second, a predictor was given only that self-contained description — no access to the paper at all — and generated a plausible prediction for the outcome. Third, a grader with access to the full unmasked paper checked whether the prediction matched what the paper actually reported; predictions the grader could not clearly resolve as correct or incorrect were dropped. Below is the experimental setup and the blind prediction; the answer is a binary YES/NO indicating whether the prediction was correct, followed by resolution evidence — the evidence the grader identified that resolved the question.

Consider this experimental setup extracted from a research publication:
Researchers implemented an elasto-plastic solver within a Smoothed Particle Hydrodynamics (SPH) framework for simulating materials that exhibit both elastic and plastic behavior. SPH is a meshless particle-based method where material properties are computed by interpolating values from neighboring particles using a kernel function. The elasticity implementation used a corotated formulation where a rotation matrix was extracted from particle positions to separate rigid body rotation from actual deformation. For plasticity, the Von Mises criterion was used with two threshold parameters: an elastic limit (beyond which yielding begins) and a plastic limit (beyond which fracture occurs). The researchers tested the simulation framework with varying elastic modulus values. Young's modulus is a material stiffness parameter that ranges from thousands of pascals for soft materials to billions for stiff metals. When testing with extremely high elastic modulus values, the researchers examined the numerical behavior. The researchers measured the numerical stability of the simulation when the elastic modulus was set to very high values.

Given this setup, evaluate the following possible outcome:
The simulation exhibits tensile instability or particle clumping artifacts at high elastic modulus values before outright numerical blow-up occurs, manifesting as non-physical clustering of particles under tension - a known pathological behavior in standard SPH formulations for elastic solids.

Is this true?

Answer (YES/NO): NO